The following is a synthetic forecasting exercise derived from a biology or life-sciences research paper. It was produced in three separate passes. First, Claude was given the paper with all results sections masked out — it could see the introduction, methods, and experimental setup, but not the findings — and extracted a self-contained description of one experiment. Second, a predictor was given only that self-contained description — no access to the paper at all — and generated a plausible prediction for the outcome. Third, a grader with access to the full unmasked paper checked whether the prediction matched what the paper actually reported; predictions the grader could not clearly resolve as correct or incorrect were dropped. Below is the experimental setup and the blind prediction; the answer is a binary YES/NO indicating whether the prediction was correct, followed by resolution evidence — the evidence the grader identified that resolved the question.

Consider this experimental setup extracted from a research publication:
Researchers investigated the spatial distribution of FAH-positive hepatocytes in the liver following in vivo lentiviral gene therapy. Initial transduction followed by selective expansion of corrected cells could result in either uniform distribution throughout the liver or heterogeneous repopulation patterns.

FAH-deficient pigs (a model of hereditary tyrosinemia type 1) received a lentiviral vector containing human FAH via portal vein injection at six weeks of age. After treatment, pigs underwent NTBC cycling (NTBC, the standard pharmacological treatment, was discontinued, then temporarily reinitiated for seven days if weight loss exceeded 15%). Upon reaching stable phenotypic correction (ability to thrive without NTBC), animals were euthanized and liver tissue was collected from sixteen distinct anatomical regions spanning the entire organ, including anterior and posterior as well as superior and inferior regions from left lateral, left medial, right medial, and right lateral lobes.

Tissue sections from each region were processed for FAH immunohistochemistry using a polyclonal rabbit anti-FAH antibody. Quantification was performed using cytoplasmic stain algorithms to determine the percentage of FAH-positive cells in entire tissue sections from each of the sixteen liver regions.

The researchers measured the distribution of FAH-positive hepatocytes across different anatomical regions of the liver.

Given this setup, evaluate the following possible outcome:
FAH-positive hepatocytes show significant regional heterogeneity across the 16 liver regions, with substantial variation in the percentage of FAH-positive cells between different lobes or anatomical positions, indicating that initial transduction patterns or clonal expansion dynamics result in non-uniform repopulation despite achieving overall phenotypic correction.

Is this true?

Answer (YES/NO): NO